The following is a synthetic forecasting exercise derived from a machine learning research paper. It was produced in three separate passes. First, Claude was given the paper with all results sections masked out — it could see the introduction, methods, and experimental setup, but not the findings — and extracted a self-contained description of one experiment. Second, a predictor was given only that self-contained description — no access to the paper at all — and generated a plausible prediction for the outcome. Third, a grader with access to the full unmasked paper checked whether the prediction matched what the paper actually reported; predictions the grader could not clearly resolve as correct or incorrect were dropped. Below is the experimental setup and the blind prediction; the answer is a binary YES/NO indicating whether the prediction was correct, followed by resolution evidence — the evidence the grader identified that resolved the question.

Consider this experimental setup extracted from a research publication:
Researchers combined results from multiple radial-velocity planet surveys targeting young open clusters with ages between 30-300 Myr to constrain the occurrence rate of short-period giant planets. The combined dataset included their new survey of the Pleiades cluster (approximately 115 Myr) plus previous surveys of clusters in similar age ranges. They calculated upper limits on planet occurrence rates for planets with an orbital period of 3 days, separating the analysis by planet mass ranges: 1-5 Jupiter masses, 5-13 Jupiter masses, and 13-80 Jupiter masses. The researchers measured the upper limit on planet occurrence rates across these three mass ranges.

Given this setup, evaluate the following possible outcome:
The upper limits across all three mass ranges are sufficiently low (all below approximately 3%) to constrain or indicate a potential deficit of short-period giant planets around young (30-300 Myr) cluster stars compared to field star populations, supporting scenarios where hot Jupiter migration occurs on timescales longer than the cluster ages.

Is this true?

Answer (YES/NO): NO